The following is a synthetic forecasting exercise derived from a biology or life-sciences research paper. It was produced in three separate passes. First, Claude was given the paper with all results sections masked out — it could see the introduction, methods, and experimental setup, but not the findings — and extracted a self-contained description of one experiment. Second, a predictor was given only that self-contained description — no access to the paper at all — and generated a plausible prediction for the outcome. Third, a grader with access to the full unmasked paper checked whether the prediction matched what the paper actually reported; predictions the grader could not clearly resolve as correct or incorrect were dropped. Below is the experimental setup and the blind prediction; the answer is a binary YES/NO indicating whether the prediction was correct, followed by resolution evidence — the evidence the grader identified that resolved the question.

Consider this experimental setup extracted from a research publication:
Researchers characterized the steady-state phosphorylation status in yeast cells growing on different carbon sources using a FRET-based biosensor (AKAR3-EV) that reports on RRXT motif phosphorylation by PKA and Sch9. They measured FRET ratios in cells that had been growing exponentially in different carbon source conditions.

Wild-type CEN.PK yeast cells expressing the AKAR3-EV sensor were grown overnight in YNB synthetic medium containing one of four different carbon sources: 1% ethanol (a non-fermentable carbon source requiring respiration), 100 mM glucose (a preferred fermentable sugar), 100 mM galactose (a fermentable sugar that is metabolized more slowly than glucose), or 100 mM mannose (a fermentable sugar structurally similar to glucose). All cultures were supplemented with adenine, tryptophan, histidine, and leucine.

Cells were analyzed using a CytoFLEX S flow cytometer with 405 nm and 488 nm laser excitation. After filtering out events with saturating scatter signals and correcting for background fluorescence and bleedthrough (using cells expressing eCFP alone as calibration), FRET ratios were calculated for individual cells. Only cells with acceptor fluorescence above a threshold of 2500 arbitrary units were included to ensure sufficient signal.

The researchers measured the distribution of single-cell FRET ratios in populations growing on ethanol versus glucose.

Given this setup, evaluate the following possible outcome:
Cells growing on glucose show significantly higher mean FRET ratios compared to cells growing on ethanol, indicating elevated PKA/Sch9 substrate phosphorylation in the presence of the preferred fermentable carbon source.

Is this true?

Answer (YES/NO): NO